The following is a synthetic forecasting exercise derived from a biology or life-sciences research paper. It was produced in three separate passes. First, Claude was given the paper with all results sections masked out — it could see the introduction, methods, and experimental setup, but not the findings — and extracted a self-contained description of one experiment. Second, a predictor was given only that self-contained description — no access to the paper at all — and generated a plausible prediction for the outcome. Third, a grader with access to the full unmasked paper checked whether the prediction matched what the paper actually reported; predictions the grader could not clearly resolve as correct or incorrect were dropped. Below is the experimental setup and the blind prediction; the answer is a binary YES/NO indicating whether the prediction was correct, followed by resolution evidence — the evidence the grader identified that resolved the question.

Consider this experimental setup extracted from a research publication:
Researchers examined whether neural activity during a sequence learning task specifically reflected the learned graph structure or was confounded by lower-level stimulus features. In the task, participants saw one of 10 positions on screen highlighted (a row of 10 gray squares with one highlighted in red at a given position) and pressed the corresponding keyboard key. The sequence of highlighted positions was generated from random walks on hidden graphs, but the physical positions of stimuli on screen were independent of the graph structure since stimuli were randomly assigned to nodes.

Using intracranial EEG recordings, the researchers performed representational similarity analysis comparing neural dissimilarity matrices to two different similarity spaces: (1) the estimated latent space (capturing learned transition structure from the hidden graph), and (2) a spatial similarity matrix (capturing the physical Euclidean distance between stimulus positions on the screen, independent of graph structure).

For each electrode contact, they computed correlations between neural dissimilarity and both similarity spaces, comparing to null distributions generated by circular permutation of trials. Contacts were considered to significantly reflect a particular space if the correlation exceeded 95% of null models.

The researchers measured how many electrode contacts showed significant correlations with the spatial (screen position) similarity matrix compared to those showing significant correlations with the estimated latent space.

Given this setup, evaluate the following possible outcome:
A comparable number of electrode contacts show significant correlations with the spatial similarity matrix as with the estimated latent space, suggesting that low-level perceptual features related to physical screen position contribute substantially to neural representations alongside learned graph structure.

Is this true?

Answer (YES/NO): NO